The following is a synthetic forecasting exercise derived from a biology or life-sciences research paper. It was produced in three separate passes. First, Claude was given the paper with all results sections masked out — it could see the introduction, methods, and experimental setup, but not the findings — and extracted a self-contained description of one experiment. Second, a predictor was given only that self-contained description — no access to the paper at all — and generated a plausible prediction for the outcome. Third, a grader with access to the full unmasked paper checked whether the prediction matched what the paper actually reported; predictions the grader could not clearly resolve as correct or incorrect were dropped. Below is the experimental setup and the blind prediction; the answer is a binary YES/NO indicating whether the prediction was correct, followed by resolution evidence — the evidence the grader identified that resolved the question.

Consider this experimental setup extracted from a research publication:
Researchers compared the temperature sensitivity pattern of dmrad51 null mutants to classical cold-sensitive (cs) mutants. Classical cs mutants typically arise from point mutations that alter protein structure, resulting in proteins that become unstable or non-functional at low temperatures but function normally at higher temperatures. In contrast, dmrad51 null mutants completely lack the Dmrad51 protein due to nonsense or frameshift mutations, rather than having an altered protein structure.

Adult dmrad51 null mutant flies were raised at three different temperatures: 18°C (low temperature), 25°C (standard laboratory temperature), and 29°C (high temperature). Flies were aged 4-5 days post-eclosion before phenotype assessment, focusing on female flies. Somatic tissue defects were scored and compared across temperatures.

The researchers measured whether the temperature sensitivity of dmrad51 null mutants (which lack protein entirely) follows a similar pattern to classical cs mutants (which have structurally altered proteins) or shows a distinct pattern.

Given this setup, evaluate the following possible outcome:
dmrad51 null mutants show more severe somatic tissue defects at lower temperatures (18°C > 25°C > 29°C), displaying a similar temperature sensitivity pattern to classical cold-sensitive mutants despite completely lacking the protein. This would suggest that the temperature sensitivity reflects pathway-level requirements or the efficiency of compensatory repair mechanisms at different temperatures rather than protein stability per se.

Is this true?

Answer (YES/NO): YES